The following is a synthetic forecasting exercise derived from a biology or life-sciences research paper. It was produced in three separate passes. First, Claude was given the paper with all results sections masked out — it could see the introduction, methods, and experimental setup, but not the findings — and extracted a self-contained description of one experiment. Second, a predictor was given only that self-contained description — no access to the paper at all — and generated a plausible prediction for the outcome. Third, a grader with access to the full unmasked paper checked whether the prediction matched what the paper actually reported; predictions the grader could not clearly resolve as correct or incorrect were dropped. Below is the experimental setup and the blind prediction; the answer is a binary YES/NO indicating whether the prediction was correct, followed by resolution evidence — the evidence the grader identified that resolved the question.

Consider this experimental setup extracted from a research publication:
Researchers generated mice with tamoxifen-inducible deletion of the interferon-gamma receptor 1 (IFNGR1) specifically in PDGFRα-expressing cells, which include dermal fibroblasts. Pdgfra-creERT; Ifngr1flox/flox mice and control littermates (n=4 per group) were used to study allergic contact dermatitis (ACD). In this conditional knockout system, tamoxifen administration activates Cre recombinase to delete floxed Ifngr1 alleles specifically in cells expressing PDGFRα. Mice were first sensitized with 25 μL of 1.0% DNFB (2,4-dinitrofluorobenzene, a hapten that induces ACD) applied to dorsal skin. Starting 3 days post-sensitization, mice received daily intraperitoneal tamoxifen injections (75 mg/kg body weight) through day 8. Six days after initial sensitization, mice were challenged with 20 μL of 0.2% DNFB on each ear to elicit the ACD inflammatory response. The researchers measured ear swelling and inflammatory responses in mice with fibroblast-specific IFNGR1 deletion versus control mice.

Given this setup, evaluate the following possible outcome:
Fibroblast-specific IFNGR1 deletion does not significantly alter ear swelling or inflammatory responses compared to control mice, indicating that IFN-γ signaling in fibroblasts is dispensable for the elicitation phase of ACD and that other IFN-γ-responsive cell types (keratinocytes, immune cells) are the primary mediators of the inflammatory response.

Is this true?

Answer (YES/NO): NO